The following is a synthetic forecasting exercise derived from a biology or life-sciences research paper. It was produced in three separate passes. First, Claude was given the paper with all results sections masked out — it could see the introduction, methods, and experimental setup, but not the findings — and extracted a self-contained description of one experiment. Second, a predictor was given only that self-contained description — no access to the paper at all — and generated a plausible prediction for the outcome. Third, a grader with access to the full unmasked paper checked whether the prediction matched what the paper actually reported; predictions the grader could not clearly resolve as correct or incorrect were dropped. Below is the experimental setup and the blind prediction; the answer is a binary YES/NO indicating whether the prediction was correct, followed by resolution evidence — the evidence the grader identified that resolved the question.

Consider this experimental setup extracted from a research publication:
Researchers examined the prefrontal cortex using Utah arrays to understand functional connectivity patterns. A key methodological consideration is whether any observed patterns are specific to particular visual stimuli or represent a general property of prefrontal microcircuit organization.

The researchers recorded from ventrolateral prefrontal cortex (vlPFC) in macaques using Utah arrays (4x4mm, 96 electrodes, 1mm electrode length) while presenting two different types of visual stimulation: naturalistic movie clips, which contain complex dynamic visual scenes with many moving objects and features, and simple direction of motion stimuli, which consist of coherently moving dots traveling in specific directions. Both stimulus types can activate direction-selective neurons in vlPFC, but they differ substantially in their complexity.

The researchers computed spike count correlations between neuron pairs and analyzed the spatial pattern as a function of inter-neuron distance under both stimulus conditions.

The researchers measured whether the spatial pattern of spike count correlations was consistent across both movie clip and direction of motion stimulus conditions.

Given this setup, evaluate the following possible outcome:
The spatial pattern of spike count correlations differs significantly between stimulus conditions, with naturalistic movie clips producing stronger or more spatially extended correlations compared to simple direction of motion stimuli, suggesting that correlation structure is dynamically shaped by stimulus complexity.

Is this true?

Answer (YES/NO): NO